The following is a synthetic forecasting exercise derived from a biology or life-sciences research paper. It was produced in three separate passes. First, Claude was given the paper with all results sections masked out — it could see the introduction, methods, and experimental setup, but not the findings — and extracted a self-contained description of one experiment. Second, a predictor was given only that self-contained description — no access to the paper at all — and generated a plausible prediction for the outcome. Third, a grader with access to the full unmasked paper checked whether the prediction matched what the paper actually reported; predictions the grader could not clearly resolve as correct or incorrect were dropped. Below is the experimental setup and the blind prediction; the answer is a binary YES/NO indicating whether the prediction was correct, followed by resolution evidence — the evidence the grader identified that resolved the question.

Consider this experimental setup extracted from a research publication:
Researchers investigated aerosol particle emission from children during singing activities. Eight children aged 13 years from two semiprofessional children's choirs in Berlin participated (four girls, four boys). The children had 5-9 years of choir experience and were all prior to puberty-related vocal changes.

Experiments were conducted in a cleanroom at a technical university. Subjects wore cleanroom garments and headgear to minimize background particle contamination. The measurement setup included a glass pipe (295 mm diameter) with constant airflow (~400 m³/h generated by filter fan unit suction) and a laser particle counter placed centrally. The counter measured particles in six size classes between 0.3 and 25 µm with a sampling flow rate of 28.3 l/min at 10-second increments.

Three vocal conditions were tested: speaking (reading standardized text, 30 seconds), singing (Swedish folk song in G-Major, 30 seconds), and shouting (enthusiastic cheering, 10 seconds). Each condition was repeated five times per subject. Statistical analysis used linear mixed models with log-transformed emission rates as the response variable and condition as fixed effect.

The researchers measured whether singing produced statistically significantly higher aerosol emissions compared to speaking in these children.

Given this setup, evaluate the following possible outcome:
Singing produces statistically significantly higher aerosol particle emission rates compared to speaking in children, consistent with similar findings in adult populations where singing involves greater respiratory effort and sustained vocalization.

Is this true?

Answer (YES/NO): YES